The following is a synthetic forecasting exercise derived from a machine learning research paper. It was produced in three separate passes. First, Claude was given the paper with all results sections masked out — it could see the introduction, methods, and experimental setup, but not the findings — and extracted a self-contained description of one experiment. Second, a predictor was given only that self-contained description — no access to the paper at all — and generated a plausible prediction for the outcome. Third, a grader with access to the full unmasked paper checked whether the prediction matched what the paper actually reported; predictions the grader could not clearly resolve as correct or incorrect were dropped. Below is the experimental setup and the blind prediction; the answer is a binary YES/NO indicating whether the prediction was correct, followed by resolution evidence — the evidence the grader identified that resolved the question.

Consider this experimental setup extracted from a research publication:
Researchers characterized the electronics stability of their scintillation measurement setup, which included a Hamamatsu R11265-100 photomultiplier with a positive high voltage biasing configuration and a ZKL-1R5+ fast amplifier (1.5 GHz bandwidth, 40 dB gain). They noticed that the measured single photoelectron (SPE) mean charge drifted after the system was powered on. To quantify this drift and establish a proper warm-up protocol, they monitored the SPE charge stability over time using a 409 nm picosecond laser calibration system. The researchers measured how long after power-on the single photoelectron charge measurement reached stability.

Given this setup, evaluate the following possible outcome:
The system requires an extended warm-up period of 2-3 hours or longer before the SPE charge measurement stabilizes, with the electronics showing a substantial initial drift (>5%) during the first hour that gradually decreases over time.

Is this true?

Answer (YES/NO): NO